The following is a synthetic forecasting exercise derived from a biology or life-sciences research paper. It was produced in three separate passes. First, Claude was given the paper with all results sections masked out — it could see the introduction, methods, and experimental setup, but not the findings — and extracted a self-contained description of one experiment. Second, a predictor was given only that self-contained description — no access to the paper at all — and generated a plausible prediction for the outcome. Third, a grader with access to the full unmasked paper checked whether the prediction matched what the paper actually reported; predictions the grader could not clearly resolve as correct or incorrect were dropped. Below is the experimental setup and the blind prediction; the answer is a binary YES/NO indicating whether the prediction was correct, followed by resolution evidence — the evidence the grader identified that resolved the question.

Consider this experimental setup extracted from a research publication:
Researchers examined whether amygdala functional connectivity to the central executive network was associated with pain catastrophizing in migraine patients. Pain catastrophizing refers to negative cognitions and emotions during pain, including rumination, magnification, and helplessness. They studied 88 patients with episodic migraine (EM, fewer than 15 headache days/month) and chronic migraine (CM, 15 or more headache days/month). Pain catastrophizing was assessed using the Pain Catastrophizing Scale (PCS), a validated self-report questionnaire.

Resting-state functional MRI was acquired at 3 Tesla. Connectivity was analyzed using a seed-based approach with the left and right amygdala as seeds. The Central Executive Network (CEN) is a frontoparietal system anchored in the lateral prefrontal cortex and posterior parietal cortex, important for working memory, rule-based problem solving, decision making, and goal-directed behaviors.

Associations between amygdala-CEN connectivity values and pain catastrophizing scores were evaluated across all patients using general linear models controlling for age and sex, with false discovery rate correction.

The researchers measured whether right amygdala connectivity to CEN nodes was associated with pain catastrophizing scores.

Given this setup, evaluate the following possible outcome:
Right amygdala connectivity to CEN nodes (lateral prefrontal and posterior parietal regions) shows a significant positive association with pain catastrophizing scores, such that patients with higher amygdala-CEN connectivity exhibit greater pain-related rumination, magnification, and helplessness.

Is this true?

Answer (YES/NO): YES